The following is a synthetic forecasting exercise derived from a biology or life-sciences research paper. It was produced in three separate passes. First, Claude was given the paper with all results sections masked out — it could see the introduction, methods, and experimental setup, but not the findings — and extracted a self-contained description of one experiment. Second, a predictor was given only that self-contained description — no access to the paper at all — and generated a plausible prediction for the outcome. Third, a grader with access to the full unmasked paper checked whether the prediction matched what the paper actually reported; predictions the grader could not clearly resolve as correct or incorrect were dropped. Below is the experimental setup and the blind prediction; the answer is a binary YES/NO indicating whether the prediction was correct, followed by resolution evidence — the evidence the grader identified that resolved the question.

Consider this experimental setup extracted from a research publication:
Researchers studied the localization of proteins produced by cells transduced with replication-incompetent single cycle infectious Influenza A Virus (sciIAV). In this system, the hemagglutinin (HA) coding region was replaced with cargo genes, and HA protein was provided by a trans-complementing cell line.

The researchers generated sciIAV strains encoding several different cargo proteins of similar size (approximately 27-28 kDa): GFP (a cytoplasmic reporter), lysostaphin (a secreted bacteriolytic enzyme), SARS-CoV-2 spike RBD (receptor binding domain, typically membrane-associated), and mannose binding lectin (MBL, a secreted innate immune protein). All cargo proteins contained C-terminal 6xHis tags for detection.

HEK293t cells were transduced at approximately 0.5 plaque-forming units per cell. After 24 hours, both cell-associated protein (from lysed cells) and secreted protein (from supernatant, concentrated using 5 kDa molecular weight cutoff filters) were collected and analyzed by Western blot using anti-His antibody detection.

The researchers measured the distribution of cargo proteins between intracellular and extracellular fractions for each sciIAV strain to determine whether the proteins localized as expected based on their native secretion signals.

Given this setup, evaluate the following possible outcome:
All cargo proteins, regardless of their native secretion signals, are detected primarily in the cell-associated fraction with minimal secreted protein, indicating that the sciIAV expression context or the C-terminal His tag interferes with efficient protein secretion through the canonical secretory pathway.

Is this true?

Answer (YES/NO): NO